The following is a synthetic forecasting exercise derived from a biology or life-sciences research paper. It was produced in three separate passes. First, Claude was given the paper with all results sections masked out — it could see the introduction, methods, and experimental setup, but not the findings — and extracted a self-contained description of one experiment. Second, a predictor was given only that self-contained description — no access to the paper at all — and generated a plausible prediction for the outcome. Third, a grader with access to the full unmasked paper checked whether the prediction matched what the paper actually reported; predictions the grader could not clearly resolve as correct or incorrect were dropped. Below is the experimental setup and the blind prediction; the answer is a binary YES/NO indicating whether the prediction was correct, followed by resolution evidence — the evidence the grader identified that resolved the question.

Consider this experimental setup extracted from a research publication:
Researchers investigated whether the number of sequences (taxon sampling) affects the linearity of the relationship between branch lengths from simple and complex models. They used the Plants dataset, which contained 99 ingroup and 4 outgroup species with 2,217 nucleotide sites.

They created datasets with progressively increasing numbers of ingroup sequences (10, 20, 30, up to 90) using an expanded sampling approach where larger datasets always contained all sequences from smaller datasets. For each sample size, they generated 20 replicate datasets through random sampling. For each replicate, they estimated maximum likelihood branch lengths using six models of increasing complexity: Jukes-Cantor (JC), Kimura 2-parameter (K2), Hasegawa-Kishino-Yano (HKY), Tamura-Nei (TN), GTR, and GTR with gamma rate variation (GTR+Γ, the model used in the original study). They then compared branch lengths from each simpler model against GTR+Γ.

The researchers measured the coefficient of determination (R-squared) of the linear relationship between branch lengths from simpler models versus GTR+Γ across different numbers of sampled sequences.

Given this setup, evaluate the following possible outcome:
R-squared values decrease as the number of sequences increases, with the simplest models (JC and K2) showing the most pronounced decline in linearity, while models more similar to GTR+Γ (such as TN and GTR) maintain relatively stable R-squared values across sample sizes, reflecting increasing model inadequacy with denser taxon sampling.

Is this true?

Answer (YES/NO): NO